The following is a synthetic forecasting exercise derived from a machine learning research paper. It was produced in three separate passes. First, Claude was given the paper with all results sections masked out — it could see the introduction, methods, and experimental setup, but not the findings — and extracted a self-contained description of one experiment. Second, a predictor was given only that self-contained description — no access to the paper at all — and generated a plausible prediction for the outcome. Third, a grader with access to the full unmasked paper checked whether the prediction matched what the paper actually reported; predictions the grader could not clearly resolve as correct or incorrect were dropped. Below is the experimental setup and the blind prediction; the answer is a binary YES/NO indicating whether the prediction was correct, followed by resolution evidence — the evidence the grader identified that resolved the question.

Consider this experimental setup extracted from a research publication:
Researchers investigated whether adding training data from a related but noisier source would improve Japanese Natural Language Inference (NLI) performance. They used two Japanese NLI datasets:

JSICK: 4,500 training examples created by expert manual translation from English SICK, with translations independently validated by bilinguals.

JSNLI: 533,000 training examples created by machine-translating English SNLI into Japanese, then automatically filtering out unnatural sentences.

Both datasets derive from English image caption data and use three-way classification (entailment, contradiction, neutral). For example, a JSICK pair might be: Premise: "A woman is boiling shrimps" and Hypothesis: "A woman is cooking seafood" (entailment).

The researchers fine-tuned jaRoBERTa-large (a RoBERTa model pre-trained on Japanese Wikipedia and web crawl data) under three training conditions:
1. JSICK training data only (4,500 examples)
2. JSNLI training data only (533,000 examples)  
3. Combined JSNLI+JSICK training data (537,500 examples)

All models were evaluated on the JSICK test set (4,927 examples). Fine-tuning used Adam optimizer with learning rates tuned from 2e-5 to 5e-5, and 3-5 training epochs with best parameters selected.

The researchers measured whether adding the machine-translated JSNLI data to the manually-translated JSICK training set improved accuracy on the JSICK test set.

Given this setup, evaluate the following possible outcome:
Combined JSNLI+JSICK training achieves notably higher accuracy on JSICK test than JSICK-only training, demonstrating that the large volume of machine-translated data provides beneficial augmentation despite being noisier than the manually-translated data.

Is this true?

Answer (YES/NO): NO